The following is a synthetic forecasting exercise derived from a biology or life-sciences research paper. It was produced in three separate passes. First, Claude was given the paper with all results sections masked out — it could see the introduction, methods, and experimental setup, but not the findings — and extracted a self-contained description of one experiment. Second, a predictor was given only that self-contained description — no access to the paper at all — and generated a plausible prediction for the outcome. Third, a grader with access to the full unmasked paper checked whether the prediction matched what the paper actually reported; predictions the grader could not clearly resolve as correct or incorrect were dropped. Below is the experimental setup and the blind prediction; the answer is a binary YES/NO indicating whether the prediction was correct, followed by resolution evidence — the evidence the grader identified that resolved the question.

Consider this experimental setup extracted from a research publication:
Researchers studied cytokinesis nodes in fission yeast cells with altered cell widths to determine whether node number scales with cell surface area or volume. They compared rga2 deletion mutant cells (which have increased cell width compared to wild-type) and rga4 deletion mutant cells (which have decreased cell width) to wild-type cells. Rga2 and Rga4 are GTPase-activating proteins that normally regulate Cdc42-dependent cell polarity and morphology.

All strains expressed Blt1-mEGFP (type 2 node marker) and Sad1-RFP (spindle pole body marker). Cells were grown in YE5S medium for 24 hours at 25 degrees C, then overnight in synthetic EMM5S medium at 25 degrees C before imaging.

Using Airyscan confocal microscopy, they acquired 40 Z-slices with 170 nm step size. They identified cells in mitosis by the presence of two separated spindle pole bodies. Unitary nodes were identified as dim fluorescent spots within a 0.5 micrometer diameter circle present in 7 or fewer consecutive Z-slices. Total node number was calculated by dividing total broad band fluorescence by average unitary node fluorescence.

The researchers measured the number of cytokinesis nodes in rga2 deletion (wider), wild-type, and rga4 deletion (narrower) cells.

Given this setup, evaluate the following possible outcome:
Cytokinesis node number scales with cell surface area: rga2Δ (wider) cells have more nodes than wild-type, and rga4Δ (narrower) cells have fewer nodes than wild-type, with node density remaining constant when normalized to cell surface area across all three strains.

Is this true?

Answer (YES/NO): NO